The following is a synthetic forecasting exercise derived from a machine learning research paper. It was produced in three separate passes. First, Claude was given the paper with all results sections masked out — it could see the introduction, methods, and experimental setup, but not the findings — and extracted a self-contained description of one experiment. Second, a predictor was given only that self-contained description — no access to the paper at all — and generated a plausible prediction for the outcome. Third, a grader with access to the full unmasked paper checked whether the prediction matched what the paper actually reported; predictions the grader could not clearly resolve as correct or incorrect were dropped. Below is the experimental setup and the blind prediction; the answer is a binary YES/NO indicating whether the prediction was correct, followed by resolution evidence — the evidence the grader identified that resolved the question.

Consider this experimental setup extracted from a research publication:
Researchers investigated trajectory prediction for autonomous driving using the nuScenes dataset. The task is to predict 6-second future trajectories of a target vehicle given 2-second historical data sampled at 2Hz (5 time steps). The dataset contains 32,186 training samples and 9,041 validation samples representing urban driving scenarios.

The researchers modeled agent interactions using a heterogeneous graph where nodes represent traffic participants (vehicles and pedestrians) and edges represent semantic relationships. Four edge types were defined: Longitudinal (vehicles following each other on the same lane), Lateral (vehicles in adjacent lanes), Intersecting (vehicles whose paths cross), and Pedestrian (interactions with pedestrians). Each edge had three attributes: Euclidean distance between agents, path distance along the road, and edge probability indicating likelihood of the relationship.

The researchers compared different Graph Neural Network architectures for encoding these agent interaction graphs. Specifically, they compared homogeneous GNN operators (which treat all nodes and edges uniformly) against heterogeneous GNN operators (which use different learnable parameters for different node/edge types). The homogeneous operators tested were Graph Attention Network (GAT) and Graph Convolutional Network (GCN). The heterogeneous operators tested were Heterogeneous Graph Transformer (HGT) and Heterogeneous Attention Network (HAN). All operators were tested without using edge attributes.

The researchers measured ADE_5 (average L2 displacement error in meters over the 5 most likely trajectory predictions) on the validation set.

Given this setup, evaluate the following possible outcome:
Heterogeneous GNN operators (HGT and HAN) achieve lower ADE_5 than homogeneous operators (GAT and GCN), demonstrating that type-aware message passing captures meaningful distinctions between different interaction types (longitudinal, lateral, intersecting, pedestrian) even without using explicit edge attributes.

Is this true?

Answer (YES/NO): NO